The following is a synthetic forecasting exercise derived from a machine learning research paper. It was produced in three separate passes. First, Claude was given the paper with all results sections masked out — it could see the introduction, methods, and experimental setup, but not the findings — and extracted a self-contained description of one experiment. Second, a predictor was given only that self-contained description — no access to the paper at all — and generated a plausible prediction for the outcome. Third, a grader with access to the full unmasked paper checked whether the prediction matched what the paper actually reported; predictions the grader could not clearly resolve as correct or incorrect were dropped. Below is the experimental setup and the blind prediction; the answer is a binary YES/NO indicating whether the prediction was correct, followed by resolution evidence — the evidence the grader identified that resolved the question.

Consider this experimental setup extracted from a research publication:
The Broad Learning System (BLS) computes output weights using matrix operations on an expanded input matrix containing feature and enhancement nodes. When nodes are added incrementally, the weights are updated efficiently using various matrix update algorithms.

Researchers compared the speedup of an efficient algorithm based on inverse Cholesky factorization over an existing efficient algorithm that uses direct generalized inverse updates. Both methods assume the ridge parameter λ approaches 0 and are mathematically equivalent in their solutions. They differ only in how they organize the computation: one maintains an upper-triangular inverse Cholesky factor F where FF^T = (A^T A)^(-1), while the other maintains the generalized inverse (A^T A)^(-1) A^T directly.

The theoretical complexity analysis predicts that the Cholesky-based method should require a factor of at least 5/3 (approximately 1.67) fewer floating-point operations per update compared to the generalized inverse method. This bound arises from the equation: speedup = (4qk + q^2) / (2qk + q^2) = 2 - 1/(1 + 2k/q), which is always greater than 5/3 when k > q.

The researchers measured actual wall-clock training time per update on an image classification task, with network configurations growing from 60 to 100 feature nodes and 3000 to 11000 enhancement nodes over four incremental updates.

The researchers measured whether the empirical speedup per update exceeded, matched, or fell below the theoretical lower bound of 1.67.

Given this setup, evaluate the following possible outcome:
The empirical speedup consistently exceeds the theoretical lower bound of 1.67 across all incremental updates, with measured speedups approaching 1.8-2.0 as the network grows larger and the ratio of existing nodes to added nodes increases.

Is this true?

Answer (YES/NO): NO